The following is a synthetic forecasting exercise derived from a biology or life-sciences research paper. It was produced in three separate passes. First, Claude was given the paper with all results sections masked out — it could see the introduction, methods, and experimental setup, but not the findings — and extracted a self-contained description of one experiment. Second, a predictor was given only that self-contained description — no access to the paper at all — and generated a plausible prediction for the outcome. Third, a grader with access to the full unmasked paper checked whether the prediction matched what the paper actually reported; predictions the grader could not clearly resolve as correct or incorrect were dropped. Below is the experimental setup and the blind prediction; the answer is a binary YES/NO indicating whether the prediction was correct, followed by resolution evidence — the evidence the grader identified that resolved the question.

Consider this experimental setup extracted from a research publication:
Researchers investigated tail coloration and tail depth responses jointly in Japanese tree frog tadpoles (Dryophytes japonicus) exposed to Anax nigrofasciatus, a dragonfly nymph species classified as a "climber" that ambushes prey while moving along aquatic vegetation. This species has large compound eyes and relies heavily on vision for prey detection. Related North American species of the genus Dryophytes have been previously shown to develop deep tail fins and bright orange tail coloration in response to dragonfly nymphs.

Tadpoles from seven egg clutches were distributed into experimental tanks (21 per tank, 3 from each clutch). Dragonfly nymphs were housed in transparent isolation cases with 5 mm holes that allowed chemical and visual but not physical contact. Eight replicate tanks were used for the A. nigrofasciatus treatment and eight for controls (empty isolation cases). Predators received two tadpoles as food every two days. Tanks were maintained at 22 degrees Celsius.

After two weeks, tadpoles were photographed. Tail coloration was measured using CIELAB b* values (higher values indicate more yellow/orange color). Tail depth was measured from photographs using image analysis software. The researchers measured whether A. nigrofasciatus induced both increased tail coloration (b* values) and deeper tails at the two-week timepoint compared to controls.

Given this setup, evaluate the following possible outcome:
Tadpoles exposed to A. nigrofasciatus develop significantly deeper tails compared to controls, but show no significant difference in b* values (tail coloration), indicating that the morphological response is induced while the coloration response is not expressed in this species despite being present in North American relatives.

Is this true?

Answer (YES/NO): NO